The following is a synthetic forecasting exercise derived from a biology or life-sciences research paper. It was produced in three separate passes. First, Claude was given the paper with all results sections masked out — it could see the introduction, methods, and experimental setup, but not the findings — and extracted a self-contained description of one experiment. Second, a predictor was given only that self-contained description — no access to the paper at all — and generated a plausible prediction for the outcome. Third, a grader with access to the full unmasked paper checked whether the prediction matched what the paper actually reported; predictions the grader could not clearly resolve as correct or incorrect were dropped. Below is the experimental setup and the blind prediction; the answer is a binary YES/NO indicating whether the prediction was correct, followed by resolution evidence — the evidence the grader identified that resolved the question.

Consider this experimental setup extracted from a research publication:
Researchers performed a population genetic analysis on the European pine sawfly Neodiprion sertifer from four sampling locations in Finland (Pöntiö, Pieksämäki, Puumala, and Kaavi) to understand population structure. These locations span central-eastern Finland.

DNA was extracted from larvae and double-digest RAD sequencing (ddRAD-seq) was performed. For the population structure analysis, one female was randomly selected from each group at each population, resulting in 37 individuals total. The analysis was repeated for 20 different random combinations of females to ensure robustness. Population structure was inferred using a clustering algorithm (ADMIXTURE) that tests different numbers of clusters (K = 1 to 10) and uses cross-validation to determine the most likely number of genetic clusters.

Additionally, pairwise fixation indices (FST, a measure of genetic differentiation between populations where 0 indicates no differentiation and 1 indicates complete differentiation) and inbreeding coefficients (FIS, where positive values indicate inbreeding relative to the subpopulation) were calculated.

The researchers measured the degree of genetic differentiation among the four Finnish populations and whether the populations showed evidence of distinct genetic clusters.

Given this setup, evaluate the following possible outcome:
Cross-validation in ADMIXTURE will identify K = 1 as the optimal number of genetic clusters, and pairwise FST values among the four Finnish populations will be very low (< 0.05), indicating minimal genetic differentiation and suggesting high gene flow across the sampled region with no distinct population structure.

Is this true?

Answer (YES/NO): YES